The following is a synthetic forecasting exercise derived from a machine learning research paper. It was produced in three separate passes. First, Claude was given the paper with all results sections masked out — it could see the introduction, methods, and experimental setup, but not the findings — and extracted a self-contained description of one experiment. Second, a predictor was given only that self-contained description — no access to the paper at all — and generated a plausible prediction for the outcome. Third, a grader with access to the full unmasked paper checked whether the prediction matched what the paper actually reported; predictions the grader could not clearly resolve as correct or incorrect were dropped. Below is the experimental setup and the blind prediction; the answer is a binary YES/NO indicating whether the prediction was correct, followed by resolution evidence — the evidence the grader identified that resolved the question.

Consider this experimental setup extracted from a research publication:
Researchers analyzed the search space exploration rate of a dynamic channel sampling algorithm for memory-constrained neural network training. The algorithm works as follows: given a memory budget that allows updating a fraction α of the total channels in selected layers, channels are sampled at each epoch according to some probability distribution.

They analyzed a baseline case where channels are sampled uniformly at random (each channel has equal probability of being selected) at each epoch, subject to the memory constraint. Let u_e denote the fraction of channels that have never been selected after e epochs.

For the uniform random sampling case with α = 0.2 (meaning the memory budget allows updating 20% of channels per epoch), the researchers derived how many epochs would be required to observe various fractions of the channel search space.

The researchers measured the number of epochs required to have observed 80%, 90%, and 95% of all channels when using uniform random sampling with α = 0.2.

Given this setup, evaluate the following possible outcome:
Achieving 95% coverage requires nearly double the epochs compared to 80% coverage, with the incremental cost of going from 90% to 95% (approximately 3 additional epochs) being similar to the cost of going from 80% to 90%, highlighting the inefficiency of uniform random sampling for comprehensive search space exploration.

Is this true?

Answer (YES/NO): NO